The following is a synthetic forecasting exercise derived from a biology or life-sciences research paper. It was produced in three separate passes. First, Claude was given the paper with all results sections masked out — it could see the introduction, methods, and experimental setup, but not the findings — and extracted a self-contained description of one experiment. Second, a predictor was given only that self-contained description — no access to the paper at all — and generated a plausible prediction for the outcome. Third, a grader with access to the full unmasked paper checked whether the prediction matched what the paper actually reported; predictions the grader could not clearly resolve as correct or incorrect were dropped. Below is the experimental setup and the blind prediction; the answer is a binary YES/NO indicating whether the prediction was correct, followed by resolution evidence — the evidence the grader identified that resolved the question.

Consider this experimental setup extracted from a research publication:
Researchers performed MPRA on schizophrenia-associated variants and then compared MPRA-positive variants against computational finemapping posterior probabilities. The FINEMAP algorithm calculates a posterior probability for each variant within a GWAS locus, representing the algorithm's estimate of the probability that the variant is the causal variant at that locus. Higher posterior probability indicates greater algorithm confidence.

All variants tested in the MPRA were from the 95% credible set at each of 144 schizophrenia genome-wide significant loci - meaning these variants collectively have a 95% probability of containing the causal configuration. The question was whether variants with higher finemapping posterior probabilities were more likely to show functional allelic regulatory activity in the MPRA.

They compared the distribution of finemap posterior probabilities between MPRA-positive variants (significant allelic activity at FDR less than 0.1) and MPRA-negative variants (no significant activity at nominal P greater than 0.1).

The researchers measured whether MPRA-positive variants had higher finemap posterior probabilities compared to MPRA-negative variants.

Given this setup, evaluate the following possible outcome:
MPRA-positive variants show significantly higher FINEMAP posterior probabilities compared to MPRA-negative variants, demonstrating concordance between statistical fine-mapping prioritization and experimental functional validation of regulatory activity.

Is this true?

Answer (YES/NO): NO